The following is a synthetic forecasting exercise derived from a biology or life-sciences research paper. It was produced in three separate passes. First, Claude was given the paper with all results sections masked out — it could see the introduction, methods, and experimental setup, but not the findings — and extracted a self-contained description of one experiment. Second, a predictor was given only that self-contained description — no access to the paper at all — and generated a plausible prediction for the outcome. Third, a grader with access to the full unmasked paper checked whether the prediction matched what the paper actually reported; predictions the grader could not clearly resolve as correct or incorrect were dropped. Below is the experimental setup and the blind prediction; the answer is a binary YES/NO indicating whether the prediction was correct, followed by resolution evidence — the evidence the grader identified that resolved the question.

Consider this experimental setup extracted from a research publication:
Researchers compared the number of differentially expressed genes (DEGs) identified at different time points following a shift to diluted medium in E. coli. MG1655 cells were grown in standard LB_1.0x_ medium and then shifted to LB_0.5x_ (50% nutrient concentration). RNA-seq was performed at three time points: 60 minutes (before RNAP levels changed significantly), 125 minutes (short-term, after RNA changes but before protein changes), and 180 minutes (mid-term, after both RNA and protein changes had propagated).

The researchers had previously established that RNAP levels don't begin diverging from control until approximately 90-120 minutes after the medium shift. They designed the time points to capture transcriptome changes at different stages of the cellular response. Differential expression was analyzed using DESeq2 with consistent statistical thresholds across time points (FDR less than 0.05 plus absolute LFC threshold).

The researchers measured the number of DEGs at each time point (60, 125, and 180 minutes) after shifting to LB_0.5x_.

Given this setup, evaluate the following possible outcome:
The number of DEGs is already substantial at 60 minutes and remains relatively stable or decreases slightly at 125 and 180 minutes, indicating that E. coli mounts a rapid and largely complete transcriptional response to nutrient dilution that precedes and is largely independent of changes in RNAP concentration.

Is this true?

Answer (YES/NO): NO